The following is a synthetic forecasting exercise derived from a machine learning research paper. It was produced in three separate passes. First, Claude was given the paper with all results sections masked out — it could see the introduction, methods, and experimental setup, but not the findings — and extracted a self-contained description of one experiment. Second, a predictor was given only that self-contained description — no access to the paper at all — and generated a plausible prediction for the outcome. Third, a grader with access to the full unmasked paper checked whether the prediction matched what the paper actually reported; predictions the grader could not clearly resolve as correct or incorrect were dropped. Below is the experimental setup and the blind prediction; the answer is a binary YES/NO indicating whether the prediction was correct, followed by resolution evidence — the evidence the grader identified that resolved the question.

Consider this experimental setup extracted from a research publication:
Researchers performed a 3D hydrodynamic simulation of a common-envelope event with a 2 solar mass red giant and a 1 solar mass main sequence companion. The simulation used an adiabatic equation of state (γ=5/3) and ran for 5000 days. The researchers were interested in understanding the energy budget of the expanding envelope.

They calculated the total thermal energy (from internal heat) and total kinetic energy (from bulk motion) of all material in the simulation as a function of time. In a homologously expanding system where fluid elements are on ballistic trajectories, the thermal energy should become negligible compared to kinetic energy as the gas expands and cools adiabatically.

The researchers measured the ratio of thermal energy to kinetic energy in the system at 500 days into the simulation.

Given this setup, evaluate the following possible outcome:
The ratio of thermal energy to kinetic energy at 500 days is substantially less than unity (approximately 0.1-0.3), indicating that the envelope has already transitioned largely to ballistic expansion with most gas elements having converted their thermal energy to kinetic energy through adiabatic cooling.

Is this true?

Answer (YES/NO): NO